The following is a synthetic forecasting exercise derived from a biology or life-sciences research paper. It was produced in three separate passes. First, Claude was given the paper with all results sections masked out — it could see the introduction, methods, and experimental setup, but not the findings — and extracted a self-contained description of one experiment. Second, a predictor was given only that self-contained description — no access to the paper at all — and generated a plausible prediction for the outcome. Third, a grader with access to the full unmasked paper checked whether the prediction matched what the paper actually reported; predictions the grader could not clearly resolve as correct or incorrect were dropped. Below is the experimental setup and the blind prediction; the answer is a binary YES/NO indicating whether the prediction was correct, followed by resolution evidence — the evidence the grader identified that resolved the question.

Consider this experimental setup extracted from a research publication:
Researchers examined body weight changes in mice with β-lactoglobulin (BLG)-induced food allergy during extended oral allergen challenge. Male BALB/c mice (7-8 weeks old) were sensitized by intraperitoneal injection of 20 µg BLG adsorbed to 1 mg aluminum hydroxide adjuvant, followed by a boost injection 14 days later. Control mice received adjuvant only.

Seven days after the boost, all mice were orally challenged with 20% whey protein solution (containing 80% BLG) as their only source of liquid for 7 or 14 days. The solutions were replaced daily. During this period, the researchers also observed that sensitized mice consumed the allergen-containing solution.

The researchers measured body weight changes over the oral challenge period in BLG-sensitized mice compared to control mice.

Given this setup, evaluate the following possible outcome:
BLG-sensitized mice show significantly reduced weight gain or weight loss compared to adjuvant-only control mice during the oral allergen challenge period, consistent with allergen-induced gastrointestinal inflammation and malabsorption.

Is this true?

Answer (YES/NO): YES